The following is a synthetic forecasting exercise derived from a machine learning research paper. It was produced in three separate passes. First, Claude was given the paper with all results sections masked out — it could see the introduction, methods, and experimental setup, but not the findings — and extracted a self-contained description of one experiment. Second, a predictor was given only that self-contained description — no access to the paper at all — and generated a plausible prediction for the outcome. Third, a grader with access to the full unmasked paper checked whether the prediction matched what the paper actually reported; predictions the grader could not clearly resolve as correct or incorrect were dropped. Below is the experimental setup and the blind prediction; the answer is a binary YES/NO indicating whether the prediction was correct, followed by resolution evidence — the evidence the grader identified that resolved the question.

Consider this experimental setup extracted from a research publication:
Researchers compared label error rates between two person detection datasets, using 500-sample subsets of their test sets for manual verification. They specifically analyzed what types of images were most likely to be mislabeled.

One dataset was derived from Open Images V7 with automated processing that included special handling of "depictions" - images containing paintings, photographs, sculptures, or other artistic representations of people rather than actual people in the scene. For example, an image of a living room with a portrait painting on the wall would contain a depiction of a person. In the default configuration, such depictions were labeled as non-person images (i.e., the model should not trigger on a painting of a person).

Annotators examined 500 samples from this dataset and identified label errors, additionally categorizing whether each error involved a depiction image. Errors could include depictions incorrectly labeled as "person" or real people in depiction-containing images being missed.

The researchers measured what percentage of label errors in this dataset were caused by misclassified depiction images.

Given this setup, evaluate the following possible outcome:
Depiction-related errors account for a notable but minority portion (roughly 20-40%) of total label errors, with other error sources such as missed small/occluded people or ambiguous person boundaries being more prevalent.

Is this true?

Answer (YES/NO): YES